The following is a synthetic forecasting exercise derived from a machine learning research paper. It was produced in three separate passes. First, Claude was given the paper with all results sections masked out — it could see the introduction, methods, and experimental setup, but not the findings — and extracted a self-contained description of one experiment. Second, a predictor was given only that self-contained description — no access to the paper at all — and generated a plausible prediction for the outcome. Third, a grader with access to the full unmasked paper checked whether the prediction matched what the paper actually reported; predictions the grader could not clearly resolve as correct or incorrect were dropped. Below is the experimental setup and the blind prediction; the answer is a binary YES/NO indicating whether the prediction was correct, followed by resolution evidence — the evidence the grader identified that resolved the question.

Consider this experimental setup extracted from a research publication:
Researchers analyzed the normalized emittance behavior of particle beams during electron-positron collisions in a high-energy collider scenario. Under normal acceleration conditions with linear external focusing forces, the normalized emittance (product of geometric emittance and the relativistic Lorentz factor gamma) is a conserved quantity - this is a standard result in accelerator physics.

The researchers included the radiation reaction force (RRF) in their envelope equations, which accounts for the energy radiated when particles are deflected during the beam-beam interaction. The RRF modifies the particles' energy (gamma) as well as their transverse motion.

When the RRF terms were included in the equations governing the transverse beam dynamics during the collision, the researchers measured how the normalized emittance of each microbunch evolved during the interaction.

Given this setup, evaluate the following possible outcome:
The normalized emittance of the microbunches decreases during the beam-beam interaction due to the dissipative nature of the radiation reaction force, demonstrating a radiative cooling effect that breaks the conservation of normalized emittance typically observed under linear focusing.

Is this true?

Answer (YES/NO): NO